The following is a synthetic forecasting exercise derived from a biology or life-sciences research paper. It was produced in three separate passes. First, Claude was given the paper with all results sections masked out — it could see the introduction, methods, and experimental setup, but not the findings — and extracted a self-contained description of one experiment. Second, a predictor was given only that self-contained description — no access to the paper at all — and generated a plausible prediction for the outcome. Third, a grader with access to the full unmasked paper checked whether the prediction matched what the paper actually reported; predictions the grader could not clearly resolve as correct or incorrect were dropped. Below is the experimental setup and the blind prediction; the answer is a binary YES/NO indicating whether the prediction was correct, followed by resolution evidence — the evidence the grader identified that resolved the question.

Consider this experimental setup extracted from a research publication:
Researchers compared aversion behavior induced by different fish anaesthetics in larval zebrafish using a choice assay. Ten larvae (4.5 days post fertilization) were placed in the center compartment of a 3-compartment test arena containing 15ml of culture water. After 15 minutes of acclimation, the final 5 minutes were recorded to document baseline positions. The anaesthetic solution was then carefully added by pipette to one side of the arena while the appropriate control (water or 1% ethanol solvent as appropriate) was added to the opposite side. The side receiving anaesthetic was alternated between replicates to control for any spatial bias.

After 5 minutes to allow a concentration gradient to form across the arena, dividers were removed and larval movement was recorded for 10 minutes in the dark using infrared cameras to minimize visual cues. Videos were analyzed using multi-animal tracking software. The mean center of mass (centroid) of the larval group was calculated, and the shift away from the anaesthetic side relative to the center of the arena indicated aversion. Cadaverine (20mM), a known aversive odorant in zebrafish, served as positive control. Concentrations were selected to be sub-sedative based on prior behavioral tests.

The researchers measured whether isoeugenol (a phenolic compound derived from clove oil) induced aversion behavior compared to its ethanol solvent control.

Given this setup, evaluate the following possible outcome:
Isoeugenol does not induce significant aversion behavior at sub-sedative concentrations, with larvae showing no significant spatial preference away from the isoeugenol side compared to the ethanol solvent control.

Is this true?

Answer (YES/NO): YES